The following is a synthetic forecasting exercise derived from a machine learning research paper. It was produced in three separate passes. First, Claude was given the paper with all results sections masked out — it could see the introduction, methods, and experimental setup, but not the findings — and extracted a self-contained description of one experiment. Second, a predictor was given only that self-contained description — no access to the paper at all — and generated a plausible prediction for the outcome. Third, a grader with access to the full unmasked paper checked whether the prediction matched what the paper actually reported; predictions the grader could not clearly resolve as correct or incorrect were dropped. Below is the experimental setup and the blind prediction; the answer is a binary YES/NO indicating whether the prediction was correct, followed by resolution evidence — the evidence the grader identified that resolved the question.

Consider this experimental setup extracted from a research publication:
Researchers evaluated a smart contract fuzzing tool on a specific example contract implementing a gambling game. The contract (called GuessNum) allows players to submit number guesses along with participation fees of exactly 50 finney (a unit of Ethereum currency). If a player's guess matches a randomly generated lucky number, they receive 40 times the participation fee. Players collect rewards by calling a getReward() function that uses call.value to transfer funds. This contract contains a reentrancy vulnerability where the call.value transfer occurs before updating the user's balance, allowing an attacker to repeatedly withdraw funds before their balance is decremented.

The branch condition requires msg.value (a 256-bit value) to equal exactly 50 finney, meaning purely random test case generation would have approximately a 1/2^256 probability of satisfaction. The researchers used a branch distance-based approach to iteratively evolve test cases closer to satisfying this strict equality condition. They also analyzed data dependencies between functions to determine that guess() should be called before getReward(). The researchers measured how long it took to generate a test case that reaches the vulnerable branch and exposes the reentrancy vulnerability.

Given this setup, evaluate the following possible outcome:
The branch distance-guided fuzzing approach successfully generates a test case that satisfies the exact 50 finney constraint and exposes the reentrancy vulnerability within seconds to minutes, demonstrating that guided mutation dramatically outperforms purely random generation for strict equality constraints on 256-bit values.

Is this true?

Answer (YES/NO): YES